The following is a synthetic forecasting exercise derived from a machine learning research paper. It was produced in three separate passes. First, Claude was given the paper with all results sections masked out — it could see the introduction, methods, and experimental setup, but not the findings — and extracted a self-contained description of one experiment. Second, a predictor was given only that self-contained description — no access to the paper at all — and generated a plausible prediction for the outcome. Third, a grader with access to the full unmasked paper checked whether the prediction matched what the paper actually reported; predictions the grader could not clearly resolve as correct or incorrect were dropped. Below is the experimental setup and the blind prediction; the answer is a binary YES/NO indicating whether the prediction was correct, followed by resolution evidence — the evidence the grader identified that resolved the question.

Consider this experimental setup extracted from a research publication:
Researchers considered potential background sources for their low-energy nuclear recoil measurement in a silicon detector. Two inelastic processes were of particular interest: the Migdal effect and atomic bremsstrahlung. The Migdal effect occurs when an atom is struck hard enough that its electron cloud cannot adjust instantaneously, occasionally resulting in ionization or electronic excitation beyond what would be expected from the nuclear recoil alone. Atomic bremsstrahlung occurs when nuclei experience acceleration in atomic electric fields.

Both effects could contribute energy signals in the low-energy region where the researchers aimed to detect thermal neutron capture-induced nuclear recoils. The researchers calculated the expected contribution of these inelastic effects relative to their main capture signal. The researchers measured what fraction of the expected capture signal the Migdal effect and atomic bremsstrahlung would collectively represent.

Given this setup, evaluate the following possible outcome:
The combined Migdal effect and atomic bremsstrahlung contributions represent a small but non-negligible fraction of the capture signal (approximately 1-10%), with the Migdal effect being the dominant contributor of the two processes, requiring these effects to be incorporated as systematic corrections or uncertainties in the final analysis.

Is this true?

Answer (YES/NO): NO